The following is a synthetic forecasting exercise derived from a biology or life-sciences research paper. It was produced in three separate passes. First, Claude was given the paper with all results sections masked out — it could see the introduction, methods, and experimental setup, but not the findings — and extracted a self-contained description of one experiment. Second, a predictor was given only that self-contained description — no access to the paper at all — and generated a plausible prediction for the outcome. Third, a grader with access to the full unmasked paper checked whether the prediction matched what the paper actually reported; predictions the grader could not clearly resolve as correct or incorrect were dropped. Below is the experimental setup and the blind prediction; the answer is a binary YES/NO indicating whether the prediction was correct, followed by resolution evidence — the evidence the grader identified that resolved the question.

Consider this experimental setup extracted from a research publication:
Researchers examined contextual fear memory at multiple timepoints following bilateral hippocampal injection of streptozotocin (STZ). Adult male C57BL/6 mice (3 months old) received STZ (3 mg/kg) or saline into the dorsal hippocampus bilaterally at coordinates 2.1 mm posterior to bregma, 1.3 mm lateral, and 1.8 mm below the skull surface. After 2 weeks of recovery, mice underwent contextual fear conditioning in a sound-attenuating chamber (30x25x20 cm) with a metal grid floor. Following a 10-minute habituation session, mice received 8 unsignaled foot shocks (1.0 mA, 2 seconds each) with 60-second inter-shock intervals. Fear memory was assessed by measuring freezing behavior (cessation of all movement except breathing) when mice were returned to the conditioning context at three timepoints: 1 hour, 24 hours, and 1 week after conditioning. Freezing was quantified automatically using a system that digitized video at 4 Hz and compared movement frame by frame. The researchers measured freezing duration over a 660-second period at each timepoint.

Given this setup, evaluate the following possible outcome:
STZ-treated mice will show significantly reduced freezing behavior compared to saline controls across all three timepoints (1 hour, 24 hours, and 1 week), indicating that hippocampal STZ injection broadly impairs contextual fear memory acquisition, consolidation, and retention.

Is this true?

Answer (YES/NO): NO